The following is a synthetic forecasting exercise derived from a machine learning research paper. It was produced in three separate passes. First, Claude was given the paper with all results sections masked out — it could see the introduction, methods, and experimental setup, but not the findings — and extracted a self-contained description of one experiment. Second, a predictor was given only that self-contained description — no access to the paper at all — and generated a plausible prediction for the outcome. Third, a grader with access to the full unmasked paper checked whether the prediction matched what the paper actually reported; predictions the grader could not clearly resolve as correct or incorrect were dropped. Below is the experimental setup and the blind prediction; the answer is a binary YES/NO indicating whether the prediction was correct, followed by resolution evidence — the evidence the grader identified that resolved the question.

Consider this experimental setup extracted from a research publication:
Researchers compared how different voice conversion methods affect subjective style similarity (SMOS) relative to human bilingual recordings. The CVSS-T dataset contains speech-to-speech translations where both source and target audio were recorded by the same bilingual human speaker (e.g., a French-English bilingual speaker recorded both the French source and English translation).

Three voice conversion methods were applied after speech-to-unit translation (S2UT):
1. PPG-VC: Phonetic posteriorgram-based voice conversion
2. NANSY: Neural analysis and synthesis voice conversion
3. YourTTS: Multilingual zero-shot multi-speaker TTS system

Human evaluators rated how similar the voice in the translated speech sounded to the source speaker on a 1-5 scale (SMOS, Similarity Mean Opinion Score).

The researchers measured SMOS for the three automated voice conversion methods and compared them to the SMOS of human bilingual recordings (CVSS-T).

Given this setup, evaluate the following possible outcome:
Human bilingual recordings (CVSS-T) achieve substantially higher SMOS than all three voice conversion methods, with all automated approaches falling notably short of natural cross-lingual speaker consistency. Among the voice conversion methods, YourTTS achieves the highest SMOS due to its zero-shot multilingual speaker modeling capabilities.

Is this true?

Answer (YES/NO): NO